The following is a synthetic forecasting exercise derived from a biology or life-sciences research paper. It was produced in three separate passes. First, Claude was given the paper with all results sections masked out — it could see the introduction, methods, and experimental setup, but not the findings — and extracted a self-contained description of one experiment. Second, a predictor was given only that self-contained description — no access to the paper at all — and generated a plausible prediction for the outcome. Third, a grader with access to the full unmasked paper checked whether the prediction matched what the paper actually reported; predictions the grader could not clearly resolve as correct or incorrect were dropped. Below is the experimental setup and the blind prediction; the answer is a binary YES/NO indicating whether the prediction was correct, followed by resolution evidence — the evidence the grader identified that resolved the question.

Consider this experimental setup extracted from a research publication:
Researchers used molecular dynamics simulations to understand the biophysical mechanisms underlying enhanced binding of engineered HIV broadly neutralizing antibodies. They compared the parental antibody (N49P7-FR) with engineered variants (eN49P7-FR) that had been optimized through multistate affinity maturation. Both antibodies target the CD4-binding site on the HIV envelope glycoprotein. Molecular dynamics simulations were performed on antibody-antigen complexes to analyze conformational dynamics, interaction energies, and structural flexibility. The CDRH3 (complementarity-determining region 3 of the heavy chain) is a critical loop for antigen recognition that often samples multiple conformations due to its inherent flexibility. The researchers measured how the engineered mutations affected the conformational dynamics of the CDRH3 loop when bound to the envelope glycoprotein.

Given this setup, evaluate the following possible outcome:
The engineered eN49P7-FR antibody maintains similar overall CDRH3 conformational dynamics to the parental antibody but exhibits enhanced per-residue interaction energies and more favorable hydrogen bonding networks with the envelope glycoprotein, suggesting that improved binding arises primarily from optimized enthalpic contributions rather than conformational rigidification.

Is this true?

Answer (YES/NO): NO